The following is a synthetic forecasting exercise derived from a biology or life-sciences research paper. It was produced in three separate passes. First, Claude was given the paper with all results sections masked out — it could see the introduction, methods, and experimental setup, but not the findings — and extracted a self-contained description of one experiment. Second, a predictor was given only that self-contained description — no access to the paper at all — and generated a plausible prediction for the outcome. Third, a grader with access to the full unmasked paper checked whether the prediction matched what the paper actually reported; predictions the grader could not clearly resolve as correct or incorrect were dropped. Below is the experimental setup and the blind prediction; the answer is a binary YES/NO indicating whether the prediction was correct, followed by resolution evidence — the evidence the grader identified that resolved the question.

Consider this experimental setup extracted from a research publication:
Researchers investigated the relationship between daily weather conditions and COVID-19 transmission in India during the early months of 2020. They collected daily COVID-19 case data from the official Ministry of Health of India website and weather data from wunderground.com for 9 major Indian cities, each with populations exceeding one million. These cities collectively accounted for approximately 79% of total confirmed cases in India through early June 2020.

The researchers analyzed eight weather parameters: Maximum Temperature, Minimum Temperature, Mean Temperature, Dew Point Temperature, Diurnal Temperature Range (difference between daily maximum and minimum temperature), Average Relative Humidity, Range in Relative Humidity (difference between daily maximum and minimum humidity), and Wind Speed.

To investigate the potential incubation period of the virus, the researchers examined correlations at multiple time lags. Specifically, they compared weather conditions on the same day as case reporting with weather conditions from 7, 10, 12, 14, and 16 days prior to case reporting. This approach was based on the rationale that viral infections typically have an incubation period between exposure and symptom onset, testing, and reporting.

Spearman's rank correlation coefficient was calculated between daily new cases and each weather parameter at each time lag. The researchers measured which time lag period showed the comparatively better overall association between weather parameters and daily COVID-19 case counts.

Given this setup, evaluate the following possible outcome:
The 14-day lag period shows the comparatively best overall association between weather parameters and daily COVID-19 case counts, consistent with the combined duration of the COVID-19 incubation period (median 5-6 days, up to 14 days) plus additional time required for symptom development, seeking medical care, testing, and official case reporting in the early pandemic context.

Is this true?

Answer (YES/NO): YES